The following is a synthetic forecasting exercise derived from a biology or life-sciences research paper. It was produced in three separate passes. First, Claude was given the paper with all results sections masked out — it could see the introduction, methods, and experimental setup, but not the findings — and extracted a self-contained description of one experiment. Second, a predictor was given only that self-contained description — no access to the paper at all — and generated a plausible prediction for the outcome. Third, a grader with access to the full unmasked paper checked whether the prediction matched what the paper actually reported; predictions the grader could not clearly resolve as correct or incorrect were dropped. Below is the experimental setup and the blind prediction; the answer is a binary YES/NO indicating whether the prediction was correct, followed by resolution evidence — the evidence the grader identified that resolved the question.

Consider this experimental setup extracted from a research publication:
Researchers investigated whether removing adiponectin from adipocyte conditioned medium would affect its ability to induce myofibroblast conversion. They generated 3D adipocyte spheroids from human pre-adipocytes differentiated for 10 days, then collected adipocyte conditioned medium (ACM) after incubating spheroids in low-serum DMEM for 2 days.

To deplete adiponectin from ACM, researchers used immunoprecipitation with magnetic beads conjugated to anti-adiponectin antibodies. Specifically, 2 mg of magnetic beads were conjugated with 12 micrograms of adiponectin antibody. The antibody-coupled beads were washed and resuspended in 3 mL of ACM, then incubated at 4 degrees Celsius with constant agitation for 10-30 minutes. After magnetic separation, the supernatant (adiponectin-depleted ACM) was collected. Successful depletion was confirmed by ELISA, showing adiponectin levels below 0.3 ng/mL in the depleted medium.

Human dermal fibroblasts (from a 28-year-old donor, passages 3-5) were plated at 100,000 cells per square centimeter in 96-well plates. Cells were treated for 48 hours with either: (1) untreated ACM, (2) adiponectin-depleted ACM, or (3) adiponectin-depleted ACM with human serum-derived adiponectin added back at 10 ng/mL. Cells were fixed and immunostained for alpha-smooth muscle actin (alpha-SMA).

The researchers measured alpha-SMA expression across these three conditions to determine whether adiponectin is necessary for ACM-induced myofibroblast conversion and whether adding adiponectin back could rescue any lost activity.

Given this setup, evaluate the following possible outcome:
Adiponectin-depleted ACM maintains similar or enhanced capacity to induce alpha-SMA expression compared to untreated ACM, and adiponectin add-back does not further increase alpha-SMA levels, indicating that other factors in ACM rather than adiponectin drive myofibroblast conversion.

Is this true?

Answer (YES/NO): NO